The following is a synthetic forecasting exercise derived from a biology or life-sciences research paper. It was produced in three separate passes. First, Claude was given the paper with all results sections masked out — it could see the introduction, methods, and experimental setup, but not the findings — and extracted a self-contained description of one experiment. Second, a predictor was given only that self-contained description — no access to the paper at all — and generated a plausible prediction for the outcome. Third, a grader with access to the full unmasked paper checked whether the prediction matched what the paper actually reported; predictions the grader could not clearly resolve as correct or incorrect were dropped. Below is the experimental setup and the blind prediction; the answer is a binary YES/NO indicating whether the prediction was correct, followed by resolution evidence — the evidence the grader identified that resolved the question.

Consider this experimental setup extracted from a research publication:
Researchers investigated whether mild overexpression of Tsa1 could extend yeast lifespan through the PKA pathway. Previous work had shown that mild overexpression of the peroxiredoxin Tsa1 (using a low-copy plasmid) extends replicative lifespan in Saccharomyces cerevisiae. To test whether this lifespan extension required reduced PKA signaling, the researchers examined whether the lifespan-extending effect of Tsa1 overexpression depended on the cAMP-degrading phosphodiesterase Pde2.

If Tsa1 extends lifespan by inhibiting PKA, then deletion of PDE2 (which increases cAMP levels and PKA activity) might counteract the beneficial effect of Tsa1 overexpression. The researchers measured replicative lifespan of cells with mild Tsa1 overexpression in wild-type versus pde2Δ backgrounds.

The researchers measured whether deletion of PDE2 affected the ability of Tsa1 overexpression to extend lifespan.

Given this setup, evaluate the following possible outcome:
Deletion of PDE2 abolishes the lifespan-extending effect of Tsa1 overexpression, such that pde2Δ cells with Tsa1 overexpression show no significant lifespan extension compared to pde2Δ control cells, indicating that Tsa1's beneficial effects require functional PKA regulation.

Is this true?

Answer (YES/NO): NO